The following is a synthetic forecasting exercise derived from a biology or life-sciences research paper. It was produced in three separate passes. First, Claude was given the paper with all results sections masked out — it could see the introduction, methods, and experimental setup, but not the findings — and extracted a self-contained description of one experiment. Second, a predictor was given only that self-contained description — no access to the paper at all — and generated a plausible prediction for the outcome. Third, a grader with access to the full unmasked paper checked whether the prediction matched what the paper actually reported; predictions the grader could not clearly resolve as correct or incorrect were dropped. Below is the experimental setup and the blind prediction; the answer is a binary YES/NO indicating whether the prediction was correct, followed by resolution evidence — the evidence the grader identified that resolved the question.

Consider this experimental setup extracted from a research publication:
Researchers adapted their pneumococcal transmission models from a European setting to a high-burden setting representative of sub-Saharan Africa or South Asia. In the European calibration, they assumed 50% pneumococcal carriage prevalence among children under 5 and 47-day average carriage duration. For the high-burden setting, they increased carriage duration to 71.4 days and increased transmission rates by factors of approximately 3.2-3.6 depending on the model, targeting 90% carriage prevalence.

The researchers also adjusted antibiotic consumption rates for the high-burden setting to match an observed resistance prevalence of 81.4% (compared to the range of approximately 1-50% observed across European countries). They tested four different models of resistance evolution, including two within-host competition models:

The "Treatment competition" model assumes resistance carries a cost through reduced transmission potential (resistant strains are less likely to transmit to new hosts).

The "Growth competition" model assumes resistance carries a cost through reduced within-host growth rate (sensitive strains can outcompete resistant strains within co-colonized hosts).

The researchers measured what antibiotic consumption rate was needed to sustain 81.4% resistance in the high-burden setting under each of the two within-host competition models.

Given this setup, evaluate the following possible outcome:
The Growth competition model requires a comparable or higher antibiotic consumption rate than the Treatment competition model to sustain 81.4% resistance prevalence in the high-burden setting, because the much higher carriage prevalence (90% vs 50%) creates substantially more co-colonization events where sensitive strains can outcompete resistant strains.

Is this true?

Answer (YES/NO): YES